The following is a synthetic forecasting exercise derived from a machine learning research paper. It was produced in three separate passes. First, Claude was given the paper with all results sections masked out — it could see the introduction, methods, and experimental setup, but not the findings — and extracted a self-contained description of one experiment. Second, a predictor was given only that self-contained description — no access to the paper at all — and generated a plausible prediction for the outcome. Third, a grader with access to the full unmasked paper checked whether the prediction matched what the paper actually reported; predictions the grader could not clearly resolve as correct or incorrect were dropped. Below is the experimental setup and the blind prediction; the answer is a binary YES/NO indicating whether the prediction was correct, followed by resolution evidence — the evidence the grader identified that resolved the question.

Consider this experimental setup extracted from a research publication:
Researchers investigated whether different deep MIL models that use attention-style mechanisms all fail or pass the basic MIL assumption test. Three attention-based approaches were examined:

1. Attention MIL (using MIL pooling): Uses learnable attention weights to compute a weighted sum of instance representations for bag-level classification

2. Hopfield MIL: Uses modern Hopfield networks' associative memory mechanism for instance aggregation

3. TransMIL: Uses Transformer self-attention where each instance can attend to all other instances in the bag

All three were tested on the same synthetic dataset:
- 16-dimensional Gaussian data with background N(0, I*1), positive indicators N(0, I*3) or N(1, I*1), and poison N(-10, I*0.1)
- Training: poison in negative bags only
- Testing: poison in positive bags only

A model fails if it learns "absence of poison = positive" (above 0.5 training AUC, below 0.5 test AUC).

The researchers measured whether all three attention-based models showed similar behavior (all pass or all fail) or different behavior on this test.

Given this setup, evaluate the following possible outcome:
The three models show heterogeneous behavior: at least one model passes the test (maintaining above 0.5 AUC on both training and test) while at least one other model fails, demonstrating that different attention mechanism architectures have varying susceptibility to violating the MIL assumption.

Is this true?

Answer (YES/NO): NO